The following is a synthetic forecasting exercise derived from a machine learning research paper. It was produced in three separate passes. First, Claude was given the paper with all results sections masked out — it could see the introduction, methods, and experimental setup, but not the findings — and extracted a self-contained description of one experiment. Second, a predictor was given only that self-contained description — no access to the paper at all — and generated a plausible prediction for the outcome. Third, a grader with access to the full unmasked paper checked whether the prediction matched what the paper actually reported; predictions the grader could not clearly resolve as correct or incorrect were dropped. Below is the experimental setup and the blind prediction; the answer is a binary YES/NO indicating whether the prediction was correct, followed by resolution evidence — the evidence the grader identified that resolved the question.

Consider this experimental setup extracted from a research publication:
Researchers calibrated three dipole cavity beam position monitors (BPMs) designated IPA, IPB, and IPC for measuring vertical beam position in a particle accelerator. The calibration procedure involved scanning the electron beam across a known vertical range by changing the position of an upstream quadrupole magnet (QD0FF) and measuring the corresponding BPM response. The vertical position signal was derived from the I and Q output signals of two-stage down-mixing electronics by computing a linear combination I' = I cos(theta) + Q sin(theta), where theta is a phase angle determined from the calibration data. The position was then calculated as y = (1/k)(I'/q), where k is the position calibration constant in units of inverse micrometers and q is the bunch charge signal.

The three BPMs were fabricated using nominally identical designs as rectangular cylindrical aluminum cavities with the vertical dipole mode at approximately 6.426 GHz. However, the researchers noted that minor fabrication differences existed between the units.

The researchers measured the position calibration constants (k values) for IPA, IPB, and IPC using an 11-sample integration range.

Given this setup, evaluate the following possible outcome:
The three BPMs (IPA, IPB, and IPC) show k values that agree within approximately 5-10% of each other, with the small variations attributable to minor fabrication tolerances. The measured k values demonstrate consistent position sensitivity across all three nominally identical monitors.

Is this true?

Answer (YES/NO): NO